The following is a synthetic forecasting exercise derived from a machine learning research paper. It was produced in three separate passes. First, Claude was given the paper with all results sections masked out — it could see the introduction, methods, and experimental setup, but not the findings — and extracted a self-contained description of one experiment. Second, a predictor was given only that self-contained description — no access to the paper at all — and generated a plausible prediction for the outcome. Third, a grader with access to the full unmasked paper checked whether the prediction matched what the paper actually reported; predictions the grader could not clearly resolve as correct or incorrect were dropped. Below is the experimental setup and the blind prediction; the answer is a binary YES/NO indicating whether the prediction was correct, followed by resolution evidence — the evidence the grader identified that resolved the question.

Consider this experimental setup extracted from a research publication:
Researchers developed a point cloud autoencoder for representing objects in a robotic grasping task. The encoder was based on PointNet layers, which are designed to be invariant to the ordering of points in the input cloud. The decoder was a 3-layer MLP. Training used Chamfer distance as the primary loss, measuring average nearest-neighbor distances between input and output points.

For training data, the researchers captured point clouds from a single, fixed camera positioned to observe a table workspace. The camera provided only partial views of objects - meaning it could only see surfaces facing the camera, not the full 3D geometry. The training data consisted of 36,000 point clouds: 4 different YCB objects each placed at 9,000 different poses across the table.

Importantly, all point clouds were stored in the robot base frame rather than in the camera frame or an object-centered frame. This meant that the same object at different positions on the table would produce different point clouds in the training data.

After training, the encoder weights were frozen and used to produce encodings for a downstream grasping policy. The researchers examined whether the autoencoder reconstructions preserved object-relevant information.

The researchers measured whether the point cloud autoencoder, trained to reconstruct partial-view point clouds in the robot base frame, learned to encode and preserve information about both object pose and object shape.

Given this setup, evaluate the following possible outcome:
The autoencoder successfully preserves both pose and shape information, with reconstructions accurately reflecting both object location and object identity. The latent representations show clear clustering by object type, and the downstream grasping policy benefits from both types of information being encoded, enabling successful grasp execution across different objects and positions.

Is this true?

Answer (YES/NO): NO